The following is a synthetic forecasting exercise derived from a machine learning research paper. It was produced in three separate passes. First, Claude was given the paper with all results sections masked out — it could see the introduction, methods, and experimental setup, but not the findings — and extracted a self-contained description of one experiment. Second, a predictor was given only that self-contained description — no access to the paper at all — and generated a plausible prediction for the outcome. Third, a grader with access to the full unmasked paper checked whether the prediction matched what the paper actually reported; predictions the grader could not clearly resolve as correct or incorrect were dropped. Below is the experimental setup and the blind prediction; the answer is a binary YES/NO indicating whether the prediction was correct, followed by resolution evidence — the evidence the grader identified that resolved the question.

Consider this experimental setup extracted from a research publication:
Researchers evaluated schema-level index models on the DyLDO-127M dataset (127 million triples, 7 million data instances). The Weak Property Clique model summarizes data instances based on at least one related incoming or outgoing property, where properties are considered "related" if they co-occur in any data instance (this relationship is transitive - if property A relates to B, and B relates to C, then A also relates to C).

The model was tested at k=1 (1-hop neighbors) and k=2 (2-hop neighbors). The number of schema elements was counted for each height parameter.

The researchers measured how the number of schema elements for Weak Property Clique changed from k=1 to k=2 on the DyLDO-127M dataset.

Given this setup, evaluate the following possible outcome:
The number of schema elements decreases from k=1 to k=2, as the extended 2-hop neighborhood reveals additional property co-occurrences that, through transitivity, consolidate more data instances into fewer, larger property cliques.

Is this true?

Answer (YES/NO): YES